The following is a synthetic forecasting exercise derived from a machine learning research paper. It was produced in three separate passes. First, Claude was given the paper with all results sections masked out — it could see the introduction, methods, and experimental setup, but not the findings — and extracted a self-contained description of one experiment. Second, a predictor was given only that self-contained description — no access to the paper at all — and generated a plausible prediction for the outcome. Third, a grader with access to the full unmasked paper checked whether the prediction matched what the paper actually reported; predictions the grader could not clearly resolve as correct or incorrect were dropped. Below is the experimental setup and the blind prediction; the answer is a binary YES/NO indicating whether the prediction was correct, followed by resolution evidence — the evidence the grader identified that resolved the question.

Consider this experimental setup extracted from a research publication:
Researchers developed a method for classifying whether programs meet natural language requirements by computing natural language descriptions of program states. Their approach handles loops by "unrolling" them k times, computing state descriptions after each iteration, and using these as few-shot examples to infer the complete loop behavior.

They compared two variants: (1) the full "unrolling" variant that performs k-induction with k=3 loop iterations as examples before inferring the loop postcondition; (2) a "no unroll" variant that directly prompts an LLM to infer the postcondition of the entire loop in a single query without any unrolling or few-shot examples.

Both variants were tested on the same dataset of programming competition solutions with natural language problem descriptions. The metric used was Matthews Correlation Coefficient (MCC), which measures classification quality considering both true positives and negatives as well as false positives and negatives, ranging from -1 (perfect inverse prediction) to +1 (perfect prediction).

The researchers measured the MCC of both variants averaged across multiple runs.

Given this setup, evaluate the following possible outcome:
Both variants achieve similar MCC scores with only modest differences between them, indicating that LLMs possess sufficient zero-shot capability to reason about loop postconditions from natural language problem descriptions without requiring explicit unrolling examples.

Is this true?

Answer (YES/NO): NO